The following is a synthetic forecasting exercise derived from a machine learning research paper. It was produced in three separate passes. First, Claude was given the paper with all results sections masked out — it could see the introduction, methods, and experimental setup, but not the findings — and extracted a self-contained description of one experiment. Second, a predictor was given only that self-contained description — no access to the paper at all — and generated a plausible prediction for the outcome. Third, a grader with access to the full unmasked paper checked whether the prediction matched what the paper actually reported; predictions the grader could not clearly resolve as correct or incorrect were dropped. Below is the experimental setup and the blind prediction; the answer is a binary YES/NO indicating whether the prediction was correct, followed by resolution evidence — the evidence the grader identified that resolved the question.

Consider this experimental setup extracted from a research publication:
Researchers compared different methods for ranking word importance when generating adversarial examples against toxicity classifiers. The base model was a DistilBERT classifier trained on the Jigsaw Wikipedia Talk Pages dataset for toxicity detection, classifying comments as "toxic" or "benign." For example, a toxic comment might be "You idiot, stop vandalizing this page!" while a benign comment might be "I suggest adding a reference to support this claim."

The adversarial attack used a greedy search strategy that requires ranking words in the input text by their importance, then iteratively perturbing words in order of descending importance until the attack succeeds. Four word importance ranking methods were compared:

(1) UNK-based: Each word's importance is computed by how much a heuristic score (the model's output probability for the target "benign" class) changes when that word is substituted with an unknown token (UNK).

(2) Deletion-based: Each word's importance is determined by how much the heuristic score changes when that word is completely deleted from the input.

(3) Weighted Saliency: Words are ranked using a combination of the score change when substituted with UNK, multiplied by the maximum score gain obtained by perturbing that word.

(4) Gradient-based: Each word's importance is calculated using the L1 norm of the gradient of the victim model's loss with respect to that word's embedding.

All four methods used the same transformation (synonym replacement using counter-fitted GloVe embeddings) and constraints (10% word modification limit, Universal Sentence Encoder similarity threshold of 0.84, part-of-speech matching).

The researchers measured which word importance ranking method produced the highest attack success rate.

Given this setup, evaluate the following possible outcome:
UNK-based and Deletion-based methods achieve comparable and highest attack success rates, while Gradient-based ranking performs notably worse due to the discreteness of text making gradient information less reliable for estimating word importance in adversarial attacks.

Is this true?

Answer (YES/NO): NO